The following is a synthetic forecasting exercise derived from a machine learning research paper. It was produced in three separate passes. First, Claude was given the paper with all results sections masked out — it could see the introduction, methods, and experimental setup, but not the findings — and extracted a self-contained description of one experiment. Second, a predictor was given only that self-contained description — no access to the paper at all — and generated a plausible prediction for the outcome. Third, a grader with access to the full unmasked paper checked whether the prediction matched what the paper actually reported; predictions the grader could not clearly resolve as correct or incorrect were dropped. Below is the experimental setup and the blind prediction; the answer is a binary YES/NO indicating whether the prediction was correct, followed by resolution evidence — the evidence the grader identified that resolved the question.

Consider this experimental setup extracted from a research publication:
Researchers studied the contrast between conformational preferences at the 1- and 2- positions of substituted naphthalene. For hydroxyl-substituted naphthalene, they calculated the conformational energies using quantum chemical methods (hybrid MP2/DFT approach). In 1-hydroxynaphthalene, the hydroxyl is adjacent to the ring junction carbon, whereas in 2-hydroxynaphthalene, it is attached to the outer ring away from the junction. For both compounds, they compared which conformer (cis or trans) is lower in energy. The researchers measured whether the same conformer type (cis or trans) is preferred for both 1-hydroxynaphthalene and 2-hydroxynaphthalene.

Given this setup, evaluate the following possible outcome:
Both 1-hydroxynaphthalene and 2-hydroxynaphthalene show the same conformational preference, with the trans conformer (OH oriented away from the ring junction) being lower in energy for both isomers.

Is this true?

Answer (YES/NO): NO